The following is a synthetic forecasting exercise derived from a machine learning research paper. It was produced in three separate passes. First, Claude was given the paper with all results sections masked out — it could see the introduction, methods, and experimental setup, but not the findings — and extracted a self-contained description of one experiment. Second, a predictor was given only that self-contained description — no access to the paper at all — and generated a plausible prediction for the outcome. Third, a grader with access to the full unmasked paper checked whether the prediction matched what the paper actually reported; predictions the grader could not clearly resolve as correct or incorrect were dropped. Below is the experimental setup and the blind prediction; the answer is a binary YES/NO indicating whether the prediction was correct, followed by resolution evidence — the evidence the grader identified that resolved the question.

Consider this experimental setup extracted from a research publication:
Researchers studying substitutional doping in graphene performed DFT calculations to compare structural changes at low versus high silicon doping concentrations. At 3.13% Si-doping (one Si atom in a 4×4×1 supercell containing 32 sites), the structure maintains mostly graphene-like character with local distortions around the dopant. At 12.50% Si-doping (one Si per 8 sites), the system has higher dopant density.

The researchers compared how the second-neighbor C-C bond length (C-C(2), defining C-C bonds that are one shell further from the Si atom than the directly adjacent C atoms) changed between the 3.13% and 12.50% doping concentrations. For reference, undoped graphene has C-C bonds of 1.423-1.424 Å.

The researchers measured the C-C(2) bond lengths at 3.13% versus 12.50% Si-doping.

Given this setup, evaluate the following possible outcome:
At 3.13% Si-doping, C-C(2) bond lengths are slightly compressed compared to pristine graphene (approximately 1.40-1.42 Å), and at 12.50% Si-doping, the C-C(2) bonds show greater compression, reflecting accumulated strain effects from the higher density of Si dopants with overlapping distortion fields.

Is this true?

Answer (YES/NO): NO